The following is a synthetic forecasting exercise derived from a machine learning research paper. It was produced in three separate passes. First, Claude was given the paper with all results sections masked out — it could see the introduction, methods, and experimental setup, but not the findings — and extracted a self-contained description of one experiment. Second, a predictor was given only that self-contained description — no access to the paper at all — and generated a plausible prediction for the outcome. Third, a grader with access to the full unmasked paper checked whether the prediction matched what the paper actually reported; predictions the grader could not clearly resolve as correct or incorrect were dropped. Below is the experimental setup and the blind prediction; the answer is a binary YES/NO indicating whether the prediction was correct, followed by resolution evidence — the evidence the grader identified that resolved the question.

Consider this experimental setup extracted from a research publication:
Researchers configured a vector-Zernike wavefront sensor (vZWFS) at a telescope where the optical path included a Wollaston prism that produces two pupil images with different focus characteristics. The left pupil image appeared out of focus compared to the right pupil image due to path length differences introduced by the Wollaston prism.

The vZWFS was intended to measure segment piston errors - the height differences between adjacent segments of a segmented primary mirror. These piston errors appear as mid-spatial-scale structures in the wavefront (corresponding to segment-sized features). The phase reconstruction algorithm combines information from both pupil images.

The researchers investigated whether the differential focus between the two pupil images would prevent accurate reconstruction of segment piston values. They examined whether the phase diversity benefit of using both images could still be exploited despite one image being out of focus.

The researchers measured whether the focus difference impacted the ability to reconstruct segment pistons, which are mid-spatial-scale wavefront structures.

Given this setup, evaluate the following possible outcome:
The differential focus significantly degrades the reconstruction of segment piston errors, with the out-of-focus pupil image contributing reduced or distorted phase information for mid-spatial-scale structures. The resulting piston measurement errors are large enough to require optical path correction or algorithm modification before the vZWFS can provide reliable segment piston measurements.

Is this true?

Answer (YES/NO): NO